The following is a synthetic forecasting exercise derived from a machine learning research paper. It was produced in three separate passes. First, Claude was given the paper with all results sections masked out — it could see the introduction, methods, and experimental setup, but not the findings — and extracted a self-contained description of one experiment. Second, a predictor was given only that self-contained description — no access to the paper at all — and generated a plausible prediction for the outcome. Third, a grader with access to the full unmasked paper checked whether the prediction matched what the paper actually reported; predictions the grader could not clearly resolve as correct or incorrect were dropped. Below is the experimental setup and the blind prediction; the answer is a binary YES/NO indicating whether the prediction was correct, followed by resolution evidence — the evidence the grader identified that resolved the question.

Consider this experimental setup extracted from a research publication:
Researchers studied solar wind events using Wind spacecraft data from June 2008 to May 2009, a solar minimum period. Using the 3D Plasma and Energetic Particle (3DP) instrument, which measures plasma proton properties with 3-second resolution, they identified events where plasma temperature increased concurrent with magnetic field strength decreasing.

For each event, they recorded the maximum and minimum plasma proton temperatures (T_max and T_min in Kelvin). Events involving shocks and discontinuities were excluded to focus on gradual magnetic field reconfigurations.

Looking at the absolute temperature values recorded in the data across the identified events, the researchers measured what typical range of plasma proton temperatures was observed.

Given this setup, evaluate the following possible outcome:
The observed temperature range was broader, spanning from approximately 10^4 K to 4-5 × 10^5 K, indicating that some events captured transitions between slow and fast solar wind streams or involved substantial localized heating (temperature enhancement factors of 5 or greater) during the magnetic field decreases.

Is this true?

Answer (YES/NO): NO